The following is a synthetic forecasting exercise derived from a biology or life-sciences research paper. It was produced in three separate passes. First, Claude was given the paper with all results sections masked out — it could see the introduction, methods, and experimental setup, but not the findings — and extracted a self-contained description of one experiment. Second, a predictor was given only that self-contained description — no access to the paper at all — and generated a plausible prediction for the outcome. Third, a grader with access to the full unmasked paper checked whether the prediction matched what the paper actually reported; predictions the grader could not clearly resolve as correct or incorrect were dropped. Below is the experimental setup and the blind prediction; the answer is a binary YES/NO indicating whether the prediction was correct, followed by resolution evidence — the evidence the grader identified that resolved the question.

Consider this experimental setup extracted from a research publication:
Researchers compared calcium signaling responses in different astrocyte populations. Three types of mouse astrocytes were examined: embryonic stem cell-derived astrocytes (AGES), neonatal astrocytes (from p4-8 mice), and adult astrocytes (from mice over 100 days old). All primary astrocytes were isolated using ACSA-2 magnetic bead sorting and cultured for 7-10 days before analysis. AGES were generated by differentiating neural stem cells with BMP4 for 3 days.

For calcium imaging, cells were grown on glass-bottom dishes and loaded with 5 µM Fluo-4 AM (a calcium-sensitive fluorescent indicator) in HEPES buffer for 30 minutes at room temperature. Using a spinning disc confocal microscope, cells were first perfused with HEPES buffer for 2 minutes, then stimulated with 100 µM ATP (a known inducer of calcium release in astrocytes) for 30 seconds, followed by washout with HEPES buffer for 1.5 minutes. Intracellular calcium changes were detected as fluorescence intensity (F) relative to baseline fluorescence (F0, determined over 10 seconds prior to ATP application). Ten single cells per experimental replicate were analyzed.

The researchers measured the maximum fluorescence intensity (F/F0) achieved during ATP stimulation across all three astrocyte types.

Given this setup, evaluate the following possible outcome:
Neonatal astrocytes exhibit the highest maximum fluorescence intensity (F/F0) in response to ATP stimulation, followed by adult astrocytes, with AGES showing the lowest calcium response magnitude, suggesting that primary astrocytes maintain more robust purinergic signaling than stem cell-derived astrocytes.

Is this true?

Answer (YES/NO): NO